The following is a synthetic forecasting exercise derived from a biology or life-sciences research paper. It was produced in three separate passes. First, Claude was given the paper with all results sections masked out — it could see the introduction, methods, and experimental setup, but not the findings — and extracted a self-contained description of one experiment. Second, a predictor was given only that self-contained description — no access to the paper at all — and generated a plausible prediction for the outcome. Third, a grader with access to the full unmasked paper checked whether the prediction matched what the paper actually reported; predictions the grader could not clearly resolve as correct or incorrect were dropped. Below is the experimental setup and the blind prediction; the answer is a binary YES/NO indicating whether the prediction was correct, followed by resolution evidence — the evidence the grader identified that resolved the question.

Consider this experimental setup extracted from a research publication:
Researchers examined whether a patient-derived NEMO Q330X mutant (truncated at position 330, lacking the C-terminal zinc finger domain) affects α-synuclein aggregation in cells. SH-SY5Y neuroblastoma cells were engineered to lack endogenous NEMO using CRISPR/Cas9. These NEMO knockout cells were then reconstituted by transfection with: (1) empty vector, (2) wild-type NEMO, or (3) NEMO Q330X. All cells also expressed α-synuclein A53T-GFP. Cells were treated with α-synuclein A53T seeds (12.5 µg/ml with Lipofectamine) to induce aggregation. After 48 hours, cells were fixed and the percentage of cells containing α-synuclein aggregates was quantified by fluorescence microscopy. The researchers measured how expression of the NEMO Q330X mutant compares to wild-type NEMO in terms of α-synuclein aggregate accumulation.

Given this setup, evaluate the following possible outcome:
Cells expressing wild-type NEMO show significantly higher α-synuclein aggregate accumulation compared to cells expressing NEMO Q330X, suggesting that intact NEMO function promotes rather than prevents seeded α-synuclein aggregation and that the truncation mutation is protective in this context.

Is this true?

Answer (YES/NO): NO